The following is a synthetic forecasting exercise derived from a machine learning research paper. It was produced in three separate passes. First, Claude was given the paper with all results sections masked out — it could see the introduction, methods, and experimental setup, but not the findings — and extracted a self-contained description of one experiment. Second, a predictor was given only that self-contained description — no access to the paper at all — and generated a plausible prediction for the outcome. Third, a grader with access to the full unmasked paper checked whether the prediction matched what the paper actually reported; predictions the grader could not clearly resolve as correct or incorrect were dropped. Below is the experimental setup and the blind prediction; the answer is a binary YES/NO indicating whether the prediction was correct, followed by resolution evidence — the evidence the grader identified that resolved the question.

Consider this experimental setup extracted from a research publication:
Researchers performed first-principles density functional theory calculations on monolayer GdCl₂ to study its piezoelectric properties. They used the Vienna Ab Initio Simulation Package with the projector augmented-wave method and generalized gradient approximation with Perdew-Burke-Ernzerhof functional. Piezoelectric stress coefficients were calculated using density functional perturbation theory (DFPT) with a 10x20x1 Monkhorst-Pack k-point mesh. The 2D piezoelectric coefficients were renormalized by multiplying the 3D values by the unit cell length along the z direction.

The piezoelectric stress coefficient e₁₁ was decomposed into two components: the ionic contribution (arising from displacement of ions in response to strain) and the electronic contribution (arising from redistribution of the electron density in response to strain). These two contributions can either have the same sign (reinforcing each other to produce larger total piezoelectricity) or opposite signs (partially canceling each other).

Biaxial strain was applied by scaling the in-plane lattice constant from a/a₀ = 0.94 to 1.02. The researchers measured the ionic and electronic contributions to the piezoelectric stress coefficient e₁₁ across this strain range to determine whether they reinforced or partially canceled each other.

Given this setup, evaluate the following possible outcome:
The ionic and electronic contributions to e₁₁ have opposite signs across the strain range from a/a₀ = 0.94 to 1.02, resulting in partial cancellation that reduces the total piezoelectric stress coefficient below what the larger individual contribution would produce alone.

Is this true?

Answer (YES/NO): YES